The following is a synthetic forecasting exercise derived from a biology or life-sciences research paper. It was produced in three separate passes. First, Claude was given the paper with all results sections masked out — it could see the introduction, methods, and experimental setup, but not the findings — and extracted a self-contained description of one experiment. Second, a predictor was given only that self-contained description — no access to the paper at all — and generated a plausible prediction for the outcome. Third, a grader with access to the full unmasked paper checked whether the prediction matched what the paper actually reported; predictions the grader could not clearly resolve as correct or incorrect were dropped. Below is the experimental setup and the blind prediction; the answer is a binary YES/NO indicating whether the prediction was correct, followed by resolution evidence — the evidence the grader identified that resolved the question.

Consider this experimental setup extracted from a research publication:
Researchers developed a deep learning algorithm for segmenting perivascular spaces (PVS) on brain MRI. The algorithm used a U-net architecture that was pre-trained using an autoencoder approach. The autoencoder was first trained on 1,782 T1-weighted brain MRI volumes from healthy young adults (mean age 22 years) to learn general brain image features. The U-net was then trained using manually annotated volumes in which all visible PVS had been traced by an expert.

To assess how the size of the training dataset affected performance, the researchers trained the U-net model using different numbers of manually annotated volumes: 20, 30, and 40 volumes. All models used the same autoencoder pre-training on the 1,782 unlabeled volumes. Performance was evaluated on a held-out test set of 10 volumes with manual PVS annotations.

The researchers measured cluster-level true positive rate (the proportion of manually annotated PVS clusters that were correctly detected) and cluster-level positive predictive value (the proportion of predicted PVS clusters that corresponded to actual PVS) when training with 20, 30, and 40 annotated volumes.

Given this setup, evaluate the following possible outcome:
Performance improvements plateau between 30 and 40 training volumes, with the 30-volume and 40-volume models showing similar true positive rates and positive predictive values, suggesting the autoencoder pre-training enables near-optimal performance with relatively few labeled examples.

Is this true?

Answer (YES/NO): NO